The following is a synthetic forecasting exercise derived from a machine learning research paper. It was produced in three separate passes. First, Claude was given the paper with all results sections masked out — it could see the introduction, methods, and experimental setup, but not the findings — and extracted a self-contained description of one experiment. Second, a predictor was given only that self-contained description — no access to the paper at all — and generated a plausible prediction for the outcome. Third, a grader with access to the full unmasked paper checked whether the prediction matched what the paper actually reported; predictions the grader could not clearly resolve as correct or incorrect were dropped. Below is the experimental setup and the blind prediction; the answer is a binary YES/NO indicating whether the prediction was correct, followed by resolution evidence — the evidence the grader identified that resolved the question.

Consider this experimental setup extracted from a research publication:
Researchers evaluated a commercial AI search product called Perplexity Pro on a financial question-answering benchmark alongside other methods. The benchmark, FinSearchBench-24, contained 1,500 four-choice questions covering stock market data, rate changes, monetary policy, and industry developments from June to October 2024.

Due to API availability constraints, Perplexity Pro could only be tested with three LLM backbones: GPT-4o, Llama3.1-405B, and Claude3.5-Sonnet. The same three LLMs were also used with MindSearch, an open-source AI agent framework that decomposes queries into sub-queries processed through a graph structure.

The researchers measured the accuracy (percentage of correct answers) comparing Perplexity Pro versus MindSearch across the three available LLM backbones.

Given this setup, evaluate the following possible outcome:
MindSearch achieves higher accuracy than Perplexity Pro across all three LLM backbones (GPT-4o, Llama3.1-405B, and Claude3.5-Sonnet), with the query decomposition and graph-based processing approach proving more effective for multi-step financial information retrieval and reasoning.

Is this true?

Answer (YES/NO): NO